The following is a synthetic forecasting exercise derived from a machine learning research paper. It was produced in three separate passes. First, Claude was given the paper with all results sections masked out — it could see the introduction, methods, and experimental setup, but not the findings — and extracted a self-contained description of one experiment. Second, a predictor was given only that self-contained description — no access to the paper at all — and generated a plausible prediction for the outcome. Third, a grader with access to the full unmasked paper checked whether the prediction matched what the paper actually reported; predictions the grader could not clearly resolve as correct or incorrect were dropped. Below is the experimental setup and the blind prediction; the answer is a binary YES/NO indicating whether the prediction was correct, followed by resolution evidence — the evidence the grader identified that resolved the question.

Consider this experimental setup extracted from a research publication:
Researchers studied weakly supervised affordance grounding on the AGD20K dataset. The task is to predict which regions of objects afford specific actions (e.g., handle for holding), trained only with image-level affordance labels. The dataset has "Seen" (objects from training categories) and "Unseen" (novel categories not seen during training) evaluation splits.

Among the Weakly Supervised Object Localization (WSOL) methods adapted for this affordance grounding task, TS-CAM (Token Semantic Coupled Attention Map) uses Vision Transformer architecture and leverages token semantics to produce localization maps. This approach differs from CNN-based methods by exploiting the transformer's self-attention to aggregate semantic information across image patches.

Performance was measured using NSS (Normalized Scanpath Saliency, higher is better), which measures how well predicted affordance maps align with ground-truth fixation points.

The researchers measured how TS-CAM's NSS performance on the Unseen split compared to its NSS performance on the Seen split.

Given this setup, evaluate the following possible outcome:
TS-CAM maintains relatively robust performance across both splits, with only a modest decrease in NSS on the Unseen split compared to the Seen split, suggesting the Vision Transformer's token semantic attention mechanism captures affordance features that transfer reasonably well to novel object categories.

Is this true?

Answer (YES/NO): NO